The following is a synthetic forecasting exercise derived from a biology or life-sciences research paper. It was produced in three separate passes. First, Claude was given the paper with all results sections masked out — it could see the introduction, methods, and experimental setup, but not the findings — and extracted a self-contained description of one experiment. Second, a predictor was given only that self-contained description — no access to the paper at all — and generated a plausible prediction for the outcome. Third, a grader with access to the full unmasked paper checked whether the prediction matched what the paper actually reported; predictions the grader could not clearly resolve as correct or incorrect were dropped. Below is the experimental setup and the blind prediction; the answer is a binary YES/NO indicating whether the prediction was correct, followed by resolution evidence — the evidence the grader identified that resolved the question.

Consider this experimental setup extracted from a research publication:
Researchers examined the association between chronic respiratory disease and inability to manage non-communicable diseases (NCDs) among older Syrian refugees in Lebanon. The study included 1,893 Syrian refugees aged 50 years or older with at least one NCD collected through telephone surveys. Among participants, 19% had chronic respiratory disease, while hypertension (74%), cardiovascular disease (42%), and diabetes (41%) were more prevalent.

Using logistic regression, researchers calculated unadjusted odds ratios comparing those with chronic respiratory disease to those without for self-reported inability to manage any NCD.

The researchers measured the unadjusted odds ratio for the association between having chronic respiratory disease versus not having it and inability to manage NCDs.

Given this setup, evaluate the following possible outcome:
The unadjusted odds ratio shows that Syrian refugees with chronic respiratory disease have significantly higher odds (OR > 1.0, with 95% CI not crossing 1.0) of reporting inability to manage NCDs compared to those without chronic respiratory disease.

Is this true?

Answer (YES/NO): YES